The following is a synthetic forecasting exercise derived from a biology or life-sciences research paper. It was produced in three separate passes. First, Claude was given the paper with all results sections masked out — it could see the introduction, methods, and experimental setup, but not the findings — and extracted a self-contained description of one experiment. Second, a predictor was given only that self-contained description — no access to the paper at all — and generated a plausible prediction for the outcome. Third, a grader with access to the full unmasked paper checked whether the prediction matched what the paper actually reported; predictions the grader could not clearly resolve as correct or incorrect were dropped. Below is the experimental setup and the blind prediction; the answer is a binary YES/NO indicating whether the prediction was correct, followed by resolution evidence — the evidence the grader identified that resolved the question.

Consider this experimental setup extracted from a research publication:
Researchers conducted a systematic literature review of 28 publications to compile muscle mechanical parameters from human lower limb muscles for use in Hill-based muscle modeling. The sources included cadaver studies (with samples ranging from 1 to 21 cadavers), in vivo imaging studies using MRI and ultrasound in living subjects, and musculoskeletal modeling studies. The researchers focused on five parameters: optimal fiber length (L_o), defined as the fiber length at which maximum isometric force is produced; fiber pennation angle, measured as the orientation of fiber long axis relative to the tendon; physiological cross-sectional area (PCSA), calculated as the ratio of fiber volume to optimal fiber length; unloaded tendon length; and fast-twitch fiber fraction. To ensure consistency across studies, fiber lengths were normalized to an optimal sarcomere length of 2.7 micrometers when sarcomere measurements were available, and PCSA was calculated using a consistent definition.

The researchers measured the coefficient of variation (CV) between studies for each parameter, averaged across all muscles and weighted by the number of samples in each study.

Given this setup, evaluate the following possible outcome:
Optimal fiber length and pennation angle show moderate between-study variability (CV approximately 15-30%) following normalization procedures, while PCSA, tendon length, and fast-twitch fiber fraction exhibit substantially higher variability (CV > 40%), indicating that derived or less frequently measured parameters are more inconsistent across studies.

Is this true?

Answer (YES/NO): NO